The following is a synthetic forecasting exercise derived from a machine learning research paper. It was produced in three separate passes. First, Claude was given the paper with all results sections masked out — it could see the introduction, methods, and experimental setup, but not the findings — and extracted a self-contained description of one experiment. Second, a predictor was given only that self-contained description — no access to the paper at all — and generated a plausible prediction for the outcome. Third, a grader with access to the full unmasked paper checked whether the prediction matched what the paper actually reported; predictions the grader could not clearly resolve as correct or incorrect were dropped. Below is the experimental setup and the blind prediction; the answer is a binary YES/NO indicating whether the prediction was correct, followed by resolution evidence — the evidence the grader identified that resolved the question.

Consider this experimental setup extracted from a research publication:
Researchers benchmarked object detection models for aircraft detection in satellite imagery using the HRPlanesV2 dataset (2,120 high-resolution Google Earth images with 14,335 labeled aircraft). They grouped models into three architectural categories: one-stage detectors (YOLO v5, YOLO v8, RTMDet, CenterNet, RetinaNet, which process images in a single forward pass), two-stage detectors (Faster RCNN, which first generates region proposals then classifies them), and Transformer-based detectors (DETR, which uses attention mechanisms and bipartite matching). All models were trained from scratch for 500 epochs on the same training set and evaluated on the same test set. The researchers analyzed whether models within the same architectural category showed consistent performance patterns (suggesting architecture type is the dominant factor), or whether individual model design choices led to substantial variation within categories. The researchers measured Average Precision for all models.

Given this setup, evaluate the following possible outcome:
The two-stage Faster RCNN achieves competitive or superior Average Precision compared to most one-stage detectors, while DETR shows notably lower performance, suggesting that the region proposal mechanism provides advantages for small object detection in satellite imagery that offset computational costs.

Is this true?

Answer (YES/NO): NO